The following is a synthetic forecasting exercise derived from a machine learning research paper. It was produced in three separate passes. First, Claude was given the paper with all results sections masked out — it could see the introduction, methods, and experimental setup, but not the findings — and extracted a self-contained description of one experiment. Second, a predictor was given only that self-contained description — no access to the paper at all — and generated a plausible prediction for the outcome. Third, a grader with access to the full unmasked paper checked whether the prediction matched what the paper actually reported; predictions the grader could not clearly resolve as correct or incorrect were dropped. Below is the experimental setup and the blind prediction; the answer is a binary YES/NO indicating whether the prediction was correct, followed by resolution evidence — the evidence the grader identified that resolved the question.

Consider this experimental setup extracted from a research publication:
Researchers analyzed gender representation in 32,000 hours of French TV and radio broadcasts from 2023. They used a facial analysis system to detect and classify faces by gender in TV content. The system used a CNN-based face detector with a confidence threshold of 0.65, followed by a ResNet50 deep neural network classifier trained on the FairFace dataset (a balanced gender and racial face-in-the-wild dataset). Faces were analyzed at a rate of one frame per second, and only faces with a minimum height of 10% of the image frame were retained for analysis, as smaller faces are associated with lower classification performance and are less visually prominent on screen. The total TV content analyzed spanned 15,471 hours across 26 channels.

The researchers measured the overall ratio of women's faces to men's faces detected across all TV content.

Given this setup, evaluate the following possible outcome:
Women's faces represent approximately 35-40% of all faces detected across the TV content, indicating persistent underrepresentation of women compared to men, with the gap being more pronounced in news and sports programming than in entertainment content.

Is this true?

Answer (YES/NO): YES